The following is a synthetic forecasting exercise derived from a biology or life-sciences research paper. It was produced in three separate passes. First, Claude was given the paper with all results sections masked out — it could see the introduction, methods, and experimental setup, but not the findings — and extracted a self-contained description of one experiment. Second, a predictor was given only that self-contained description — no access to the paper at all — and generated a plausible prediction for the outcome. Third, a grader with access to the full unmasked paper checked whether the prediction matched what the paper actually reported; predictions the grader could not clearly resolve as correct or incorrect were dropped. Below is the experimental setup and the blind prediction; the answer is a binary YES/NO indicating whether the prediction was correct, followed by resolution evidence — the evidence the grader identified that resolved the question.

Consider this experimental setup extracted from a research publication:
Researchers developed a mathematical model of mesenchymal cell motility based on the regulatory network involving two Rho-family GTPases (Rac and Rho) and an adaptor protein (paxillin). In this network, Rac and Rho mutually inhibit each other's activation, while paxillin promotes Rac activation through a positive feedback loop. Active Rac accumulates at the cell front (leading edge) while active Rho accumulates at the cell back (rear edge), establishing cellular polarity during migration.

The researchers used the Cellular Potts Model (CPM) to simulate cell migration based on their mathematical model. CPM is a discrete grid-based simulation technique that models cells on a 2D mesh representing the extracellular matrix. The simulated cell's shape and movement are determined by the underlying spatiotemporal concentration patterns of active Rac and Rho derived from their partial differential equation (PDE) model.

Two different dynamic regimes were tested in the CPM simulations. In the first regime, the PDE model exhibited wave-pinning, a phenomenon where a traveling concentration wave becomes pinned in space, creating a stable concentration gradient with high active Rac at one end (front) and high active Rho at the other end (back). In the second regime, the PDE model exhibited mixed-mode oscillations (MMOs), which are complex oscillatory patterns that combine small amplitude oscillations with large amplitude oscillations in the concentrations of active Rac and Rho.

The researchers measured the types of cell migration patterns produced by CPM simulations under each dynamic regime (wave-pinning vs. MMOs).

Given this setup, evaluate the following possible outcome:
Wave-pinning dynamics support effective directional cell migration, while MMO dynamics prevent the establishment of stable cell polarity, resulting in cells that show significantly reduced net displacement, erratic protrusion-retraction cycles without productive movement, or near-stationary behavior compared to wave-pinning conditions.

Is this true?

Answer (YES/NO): NO